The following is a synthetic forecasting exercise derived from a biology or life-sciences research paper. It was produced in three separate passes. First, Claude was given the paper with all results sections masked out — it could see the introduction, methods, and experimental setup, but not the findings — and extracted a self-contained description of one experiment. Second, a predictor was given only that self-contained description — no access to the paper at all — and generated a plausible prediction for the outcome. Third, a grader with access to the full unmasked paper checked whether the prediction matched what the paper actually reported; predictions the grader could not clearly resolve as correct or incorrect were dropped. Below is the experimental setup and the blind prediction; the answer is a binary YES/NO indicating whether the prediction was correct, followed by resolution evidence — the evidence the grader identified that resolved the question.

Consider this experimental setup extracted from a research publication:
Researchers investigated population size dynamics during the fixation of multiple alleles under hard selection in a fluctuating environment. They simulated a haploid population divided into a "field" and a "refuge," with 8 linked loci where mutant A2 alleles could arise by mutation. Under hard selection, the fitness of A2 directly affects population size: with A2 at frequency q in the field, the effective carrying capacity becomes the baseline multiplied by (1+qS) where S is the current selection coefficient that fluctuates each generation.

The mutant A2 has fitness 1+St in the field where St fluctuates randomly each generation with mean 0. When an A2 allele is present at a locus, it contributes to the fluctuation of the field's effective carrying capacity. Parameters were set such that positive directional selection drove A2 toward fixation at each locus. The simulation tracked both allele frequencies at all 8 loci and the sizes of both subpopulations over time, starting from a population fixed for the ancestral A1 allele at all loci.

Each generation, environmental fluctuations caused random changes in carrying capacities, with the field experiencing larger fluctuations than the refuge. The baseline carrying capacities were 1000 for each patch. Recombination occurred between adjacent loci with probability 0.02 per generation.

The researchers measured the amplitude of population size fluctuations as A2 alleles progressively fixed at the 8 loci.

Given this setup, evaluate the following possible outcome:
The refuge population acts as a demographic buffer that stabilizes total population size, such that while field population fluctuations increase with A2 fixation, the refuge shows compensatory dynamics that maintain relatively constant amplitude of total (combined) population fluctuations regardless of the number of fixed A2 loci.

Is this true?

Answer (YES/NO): NO